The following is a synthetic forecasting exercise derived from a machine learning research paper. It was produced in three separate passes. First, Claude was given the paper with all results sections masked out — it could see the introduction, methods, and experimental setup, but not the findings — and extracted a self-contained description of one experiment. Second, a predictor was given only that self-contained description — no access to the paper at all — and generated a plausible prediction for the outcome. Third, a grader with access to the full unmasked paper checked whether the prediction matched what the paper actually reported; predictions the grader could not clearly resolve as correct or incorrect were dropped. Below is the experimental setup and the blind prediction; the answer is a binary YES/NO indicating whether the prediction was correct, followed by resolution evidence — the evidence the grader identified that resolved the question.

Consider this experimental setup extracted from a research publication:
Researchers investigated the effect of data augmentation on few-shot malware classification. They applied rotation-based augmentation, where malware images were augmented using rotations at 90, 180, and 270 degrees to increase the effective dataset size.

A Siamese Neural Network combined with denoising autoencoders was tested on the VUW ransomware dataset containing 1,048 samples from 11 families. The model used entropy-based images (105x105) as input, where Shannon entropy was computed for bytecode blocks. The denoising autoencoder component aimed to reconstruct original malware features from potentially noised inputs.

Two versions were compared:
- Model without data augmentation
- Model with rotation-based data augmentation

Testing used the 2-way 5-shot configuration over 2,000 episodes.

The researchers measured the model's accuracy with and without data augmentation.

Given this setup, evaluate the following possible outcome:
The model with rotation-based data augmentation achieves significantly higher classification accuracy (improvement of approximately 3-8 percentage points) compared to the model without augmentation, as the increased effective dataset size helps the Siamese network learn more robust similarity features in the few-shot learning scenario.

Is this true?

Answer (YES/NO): YES